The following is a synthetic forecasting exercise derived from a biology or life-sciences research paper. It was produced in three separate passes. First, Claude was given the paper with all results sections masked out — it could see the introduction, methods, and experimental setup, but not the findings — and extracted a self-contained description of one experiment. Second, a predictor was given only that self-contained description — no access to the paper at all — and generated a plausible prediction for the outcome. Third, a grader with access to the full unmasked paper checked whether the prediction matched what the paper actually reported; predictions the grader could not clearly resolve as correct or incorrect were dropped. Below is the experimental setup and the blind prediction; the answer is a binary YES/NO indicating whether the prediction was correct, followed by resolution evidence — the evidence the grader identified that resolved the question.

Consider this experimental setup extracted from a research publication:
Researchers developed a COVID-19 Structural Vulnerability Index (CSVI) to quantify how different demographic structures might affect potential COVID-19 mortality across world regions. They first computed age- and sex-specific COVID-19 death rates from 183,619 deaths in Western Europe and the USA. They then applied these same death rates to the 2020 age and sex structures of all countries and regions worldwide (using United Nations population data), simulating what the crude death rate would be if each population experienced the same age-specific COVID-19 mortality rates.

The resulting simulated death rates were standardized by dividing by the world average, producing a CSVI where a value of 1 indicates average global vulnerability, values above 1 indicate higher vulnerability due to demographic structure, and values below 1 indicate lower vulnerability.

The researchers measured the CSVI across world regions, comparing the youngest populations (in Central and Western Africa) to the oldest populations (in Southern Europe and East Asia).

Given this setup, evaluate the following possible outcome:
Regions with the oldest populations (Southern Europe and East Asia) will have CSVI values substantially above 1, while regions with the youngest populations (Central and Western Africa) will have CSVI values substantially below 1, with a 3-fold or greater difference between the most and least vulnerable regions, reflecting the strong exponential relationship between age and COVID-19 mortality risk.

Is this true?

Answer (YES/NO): YES